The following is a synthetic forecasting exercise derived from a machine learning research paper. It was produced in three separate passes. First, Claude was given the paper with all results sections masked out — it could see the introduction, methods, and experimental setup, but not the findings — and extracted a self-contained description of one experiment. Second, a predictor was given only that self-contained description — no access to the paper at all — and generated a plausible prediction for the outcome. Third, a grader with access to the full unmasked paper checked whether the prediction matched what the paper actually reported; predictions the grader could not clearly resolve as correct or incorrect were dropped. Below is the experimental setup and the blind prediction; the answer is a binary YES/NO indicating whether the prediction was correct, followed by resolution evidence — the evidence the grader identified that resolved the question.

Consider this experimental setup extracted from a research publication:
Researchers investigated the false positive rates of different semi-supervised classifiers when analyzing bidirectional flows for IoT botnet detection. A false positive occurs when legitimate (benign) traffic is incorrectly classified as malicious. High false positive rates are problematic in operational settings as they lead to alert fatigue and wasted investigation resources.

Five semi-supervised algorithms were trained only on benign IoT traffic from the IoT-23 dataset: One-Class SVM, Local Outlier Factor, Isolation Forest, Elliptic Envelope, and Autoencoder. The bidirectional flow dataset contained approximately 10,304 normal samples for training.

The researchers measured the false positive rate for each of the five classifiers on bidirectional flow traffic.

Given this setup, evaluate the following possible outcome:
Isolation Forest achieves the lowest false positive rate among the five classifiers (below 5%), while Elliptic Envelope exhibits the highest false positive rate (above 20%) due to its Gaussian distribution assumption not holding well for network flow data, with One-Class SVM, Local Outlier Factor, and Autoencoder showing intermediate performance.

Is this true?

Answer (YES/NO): NO